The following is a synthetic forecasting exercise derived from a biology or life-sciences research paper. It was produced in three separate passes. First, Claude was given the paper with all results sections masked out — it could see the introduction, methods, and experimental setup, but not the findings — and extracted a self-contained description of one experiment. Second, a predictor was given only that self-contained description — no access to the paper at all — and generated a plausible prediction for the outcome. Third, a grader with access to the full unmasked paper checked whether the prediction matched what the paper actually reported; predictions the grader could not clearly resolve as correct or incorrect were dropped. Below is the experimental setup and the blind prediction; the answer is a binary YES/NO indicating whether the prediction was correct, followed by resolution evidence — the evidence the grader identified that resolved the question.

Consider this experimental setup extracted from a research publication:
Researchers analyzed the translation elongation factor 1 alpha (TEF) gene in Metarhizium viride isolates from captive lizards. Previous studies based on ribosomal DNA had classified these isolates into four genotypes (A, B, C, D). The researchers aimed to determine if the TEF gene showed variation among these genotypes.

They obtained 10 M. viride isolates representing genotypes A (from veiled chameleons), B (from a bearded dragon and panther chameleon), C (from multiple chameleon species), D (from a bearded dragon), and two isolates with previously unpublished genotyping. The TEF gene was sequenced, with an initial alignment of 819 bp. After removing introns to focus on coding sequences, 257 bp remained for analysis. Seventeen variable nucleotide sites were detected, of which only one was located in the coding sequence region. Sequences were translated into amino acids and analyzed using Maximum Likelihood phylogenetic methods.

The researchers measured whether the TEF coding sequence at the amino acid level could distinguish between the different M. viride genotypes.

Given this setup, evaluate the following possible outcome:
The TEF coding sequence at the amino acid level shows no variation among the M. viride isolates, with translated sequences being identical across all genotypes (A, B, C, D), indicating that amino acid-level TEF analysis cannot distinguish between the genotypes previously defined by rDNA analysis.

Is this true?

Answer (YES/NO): YES